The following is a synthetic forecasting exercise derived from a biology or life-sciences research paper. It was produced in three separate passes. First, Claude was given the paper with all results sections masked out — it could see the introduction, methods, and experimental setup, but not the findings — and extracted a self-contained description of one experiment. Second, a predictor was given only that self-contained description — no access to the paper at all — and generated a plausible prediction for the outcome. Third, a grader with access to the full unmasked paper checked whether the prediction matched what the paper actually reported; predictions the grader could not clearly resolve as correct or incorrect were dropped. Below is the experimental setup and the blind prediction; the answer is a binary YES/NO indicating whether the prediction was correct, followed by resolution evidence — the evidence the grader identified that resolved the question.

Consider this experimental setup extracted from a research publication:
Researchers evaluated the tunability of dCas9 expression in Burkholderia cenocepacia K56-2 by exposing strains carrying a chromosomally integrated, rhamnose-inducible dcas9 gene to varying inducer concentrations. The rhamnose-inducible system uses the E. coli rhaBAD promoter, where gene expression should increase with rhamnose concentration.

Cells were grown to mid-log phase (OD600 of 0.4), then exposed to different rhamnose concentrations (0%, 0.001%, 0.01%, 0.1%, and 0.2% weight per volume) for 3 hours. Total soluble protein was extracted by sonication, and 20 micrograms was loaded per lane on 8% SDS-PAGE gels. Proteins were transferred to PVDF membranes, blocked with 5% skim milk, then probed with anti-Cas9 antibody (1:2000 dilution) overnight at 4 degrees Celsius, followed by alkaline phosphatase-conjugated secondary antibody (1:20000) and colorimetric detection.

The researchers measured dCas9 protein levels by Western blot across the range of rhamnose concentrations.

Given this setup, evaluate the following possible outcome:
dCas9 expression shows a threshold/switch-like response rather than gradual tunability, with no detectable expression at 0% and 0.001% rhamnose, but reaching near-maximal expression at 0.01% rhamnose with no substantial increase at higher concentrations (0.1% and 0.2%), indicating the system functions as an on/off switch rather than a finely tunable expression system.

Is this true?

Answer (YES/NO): NO